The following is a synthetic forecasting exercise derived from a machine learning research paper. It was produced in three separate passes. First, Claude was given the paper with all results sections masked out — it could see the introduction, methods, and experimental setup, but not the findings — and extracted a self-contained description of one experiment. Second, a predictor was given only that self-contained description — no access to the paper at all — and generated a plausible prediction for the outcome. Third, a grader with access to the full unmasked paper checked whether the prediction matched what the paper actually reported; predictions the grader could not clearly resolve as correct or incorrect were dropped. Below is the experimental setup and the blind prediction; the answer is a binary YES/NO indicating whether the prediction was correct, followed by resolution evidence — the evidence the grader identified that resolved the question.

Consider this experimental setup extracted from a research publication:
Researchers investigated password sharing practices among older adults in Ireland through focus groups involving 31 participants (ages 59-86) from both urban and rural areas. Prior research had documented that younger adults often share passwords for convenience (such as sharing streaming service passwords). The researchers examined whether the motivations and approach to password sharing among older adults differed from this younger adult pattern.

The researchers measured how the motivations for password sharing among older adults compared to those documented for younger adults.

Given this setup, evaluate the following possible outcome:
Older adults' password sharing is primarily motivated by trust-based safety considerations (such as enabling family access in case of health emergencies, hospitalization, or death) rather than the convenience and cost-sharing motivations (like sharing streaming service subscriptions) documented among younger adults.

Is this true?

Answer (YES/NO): NO